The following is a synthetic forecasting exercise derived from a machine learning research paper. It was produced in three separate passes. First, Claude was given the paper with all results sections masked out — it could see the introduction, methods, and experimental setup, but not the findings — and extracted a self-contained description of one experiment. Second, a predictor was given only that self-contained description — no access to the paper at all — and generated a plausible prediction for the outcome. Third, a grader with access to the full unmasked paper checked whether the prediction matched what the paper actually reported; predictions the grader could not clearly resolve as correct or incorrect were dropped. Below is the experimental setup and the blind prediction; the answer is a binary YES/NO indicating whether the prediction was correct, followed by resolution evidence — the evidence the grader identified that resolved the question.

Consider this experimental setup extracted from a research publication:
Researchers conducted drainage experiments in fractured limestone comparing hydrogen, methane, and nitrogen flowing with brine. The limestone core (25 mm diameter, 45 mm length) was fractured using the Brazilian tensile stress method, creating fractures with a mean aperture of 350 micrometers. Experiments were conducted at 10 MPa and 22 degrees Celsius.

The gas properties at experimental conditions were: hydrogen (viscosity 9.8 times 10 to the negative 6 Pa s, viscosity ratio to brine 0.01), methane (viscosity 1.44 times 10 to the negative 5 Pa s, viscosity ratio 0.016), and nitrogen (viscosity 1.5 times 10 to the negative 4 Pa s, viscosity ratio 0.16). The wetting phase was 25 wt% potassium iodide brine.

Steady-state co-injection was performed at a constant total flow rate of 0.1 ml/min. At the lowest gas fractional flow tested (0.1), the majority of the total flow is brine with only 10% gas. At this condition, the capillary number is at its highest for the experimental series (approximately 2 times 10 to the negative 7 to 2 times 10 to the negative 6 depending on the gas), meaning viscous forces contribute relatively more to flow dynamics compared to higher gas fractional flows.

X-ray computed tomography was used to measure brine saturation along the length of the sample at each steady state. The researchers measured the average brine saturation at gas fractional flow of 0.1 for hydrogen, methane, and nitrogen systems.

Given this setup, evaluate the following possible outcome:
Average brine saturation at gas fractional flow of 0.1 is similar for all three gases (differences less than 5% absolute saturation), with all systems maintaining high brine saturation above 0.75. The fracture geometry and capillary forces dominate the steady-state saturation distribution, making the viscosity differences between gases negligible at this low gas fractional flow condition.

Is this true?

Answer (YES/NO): NO